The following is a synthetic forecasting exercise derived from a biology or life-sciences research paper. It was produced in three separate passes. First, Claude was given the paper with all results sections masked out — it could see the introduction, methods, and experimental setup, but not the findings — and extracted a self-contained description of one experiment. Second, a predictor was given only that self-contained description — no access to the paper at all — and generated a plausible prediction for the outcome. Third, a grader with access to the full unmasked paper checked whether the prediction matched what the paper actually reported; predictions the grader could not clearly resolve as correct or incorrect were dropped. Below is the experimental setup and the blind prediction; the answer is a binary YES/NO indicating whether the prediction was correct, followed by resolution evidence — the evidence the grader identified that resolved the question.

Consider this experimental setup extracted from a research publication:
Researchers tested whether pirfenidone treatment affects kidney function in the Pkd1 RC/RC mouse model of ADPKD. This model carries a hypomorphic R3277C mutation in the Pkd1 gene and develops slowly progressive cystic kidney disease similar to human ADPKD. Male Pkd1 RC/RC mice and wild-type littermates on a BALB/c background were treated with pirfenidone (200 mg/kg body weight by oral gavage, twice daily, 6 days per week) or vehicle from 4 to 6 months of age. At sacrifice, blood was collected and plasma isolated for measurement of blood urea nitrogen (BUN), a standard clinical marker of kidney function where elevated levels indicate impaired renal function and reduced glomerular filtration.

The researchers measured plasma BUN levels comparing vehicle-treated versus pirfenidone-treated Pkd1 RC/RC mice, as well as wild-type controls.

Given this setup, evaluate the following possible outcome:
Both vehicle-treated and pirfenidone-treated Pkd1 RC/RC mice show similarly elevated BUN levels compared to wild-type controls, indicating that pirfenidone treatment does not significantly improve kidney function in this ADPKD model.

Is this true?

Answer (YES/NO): NO